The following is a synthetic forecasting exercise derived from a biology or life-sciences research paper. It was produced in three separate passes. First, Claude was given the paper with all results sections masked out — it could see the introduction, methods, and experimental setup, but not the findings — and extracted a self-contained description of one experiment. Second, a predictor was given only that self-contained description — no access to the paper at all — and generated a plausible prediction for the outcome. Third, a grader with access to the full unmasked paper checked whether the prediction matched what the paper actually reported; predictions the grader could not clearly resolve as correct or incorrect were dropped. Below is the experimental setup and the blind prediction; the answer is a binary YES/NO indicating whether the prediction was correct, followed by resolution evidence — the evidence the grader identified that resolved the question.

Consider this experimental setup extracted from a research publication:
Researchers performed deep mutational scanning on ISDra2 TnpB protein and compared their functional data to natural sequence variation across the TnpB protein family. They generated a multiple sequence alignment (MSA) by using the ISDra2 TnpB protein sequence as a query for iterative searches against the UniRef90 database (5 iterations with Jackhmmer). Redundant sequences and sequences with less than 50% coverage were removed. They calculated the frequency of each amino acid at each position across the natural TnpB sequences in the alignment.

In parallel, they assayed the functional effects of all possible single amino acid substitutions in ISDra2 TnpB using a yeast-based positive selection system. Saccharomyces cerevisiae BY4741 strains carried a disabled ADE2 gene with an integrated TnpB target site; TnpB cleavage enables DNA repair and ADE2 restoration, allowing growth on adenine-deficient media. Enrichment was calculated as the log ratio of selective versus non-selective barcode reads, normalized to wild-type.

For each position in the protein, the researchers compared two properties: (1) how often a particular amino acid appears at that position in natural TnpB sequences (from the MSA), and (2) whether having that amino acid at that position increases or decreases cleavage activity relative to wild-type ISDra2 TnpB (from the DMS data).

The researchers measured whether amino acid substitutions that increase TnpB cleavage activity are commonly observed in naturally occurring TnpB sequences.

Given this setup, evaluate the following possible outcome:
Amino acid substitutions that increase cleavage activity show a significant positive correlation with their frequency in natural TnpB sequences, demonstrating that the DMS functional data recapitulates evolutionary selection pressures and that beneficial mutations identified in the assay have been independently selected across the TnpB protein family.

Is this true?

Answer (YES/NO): NO